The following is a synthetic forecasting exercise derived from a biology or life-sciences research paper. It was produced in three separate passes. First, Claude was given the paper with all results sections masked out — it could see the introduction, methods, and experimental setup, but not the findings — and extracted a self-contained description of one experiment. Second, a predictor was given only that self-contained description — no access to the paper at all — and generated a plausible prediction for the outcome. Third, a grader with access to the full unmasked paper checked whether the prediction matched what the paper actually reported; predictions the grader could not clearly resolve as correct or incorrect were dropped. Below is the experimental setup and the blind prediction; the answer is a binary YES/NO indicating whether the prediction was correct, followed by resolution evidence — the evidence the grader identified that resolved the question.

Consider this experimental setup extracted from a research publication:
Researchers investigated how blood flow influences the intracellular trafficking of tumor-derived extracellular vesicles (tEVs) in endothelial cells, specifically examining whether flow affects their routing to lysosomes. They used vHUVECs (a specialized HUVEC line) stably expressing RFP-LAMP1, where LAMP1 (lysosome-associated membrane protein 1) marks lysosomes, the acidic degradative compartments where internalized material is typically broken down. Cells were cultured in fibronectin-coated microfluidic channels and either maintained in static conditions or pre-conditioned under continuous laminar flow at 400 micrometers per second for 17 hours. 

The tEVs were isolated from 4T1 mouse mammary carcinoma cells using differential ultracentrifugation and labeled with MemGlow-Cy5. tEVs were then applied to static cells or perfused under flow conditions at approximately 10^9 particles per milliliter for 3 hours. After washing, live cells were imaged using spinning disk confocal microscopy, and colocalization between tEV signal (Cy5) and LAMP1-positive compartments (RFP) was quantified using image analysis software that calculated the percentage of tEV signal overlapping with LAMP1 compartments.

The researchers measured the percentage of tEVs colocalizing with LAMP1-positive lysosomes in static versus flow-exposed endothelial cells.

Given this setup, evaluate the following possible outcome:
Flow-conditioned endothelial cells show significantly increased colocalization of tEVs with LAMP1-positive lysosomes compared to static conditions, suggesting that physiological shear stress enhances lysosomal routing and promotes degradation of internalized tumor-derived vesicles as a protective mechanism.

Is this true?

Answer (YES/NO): NO